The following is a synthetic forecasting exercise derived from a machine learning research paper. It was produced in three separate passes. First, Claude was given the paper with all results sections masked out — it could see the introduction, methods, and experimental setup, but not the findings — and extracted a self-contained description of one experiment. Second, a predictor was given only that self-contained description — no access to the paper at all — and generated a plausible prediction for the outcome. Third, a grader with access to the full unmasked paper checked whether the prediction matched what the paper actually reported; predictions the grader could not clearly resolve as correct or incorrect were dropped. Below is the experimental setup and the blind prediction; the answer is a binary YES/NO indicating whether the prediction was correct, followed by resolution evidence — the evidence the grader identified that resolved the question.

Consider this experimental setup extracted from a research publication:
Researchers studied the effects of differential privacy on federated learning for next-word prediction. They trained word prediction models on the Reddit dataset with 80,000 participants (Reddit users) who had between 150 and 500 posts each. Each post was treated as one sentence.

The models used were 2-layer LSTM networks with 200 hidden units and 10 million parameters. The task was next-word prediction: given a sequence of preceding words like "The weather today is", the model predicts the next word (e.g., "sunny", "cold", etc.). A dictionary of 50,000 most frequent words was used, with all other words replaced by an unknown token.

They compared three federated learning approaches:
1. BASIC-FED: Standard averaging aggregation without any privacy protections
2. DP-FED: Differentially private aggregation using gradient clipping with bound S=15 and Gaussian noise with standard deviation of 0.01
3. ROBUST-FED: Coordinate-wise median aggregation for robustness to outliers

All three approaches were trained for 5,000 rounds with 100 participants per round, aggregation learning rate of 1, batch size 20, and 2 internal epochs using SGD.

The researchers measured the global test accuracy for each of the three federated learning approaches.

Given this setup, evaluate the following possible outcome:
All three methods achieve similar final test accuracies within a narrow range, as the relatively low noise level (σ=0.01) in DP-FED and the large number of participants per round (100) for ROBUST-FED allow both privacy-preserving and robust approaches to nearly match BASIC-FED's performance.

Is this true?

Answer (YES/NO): NO